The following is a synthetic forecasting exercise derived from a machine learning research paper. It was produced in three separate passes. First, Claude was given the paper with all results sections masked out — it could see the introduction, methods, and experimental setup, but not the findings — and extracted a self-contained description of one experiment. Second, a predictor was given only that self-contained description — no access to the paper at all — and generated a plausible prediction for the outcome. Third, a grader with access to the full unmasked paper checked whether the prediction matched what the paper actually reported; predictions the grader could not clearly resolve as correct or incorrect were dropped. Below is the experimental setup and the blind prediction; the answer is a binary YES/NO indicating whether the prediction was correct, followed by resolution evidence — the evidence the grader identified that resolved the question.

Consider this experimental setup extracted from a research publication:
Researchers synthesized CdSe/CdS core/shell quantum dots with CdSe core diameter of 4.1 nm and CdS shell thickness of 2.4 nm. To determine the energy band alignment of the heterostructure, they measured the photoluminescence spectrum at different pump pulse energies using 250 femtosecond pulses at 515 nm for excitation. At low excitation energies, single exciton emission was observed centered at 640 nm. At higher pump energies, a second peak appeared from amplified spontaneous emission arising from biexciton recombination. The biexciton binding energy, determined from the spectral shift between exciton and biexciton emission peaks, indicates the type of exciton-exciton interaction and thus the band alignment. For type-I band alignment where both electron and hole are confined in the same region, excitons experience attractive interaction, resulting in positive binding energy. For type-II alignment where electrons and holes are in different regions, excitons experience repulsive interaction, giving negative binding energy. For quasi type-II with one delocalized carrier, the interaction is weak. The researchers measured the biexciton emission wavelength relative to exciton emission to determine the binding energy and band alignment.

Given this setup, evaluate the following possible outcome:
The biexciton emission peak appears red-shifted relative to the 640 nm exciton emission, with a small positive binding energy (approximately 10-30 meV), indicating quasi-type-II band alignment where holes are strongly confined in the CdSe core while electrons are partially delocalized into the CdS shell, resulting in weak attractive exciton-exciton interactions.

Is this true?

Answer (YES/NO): NO